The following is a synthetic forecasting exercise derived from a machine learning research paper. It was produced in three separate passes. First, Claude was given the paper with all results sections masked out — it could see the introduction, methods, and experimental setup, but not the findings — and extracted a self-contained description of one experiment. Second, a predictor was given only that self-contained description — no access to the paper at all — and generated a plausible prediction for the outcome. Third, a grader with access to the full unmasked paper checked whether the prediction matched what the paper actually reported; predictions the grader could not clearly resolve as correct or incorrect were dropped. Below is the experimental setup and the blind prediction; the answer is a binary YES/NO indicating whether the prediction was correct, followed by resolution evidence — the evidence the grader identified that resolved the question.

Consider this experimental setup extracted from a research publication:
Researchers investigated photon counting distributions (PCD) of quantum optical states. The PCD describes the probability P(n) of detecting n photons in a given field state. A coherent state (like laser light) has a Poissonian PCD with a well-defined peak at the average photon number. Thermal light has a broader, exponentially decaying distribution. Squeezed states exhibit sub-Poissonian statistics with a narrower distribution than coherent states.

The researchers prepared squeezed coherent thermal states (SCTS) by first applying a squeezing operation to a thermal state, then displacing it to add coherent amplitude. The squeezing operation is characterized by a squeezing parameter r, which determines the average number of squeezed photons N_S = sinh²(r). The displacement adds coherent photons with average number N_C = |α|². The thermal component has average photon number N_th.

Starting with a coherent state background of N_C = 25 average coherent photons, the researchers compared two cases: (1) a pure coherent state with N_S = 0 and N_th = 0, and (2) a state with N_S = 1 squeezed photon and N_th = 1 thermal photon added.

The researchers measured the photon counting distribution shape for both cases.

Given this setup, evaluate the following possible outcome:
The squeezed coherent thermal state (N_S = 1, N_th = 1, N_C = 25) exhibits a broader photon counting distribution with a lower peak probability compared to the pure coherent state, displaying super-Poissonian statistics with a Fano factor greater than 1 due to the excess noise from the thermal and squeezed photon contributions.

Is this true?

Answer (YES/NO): NO